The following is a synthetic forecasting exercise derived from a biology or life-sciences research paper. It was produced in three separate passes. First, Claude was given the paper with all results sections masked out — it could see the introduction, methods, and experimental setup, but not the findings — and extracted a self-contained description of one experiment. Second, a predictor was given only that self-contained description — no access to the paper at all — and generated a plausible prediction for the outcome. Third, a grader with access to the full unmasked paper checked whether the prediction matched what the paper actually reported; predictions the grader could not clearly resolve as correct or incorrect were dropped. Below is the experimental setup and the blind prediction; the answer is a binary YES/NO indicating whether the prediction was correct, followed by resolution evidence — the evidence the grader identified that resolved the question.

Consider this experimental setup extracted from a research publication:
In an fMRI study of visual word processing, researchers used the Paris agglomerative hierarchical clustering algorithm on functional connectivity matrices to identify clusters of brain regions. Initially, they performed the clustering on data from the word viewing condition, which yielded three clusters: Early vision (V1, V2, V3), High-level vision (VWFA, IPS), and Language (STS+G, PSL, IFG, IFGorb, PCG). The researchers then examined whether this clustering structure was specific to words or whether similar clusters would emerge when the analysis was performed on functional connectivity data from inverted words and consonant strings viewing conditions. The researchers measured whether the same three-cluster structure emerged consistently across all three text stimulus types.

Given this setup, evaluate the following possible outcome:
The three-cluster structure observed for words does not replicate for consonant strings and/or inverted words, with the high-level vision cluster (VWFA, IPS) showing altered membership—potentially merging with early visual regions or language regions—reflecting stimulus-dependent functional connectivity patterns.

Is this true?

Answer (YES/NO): NO